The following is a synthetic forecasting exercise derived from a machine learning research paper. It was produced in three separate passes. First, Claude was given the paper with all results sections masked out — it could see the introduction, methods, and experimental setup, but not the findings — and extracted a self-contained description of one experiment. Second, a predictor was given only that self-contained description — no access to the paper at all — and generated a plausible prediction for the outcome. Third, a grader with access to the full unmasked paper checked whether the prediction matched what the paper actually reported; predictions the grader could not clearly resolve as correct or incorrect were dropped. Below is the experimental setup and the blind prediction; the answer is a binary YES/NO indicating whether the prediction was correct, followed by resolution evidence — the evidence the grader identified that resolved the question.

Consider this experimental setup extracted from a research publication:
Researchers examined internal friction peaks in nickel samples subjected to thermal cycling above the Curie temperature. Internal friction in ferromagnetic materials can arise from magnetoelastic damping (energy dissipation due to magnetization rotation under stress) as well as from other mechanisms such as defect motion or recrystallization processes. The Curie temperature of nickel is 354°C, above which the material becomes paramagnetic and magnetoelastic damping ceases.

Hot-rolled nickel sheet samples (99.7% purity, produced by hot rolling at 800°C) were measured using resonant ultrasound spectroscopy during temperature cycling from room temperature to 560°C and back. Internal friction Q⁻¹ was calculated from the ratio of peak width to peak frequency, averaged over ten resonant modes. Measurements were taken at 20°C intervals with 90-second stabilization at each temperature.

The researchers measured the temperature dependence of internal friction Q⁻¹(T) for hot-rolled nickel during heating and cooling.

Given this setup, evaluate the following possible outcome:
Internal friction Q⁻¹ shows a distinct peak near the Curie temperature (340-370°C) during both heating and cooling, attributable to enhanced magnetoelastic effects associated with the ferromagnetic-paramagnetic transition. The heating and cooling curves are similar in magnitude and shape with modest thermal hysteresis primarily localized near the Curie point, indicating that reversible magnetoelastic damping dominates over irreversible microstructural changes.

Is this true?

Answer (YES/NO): NO